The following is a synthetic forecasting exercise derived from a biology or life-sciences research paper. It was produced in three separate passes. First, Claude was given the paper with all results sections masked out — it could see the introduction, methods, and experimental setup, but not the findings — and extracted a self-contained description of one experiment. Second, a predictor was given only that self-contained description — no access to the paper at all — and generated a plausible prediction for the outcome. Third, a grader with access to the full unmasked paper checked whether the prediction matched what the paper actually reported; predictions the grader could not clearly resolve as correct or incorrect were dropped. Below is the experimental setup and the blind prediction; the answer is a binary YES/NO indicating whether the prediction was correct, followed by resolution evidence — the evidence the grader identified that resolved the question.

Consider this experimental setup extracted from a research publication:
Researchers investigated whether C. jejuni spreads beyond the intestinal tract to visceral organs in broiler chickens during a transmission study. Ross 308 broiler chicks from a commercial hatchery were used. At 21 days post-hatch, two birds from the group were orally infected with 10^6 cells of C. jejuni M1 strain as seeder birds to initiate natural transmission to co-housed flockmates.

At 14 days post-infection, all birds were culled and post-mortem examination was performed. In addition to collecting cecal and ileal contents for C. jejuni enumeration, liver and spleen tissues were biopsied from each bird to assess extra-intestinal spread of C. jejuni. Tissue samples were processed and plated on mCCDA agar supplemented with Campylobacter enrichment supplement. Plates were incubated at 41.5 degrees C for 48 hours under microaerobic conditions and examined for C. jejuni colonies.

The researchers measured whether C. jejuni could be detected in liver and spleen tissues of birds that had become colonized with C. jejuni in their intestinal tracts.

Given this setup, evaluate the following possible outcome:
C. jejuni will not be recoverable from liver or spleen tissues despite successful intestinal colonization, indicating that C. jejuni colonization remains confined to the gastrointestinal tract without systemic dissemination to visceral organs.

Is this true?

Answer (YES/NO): NO